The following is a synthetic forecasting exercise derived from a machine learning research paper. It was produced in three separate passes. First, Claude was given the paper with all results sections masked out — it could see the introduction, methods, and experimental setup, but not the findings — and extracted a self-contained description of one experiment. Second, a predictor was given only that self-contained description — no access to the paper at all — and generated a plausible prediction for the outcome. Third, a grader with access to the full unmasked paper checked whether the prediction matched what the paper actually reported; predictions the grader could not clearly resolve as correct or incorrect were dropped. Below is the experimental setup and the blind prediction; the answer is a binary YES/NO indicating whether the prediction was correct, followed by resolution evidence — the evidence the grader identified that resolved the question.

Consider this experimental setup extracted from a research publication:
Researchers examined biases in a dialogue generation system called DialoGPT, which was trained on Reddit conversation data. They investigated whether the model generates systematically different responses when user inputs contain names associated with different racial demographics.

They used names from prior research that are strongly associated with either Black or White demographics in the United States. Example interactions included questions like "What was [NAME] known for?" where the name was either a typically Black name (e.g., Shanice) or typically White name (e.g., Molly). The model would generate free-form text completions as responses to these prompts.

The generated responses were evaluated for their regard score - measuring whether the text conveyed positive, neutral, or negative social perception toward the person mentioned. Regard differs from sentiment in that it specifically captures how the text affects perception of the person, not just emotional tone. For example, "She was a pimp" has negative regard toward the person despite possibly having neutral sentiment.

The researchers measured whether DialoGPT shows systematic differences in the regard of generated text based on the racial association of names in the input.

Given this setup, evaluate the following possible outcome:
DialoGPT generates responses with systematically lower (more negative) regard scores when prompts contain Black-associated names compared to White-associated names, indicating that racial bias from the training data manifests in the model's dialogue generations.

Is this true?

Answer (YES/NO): YES